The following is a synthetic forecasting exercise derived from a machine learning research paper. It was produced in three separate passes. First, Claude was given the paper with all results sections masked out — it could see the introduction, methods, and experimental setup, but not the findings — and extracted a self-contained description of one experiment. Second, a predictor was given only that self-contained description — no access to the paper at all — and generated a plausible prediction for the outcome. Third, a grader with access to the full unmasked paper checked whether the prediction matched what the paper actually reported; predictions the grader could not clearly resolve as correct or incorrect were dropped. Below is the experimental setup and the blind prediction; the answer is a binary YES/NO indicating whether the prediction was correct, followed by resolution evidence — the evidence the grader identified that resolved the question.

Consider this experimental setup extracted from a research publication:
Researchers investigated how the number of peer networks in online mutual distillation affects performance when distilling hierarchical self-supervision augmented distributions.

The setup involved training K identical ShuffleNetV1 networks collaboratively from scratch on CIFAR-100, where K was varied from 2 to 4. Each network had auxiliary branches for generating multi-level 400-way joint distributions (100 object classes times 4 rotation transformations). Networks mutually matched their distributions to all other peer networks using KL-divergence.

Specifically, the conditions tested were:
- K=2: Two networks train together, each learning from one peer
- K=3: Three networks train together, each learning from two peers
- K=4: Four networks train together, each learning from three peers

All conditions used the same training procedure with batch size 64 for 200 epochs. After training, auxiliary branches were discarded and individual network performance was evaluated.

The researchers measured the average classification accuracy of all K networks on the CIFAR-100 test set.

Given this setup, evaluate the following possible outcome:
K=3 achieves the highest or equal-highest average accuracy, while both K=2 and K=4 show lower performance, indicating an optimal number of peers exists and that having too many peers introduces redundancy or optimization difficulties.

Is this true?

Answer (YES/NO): NO